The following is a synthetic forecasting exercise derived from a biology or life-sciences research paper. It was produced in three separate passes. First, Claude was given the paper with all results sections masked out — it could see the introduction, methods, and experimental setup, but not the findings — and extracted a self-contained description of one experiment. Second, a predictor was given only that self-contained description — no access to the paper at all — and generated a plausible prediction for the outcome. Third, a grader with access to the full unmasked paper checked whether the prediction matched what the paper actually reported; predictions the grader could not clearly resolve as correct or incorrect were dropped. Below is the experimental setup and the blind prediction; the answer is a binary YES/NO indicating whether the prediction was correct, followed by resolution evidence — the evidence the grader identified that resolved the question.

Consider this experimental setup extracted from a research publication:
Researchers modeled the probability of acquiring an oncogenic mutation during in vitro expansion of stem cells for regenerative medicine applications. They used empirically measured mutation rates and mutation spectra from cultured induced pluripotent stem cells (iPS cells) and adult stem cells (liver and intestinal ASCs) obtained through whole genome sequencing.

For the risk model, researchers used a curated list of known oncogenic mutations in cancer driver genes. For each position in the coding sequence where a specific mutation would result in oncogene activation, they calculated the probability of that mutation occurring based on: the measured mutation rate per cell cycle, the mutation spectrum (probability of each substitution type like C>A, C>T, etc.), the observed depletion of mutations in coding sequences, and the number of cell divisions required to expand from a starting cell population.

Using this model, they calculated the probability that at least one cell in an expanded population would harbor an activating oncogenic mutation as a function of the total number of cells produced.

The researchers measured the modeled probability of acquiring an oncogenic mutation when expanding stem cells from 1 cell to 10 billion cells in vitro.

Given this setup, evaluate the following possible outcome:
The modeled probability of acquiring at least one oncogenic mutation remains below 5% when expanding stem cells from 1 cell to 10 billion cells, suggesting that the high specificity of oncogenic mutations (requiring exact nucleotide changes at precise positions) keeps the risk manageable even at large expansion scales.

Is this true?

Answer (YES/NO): NO